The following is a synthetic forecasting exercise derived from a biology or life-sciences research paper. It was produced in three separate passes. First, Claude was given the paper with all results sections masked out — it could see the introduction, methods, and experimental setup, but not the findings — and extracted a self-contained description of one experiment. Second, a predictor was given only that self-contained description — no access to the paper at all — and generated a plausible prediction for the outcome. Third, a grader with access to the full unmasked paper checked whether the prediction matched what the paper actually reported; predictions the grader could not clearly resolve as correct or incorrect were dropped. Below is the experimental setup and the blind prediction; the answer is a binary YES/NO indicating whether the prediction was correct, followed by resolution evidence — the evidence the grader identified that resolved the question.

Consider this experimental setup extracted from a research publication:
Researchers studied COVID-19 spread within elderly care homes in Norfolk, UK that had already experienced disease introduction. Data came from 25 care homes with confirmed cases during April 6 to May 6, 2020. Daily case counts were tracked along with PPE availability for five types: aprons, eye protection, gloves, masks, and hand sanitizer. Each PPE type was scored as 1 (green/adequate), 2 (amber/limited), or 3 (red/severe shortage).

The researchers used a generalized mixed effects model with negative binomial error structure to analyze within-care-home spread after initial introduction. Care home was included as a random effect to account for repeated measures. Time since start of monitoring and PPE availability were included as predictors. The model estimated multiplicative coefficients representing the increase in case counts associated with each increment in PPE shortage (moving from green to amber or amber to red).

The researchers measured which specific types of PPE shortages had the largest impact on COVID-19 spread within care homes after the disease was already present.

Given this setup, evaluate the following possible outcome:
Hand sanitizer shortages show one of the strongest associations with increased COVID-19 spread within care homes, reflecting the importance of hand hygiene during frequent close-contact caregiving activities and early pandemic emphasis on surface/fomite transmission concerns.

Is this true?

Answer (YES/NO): NO